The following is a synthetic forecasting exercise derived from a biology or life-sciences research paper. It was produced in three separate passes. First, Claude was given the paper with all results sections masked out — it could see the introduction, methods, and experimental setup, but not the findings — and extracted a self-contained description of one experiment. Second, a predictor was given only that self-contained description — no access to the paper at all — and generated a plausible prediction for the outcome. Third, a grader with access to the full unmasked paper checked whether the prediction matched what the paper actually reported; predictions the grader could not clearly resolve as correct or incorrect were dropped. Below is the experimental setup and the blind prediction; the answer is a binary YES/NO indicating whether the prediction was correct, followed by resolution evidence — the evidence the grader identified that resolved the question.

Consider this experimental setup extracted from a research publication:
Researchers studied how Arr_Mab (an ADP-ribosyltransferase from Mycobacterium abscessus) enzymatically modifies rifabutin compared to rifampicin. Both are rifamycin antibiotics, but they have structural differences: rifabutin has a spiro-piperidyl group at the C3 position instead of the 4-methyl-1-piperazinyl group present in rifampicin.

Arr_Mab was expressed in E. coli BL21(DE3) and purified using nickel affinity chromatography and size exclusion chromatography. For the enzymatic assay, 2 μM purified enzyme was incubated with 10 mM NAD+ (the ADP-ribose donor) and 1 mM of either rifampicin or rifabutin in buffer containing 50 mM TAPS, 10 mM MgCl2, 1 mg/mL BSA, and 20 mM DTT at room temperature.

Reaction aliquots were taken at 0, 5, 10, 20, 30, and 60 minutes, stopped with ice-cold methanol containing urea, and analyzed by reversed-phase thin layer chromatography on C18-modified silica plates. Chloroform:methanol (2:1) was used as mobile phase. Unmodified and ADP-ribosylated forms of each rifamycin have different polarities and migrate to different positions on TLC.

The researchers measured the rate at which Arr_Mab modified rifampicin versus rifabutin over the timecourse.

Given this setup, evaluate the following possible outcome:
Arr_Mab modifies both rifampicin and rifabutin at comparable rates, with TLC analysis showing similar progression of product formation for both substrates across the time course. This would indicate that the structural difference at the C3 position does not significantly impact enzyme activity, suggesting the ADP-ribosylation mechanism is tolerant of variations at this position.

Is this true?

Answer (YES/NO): NO